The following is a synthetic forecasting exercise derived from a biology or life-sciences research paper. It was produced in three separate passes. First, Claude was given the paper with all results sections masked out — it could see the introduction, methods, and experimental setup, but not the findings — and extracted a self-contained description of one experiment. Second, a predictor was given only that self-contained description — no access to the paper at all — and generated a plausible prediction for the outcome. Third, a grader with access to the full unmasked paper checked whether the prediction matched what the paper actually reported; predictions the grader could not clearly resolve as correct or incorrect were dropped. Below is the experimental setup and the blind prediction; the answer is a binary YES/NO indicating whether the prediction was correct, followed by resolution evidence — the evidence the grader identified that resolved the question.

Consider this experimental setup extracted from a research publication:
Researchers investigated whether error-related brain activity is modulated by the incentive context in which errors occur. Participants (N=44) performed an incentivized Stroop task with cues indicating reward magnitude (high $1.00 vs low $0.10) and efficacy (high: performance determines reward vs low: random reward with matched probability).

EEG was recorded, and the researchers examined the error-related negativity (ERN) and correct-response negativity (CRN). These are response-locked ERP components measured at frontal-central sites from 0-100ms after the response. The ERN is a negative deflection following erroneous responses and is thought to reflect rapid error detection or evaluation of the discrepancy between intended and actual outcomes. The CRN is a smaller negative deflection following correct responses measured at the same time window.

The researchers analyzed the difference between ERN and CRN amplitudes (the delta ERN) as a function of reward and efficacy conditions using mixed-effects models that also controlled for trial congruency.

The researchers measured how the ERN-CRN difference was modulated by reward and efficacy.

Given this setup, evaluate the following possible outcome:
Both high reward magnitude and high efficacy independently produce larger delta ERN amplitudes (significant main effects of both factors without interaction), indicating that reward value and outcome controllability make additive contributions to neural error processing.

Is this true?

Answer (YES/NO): NO